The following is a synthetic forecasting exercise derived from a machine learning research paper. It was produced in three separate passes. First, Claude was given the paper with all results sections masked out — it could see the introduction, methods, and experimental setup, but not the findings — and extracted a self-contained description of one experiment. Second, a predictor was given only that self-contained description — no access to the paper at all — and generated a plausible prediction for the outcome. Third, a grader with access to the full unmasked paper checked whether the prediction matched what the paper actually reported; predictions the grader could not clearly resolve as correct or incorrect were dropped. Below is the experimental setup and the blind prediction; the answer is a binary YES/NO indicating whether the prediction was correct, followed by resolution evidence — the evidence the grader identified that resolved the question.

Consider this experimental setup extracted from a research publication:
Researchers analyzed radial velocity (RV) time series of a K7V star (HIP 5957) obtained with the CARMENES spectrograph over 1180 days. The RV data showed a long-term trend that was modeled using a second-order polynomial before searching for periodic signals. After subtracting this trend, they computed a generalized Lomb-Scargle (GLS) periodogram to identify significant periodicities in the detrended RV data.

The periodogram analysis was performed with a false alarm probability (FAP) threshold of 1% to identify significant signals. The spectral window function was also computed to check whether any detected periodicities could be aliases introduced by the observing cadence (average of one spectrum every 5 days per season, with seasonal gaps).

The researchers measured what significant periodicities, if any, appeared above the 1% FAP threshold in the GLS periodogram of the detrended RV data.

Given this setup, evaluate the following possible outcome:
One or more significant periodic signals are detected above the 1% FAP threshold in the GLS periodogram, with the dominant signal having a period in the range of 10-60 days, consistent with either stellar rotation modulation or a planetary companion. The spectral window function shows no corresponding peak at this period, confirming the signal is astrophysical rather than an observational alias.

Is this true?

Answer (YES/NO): NO